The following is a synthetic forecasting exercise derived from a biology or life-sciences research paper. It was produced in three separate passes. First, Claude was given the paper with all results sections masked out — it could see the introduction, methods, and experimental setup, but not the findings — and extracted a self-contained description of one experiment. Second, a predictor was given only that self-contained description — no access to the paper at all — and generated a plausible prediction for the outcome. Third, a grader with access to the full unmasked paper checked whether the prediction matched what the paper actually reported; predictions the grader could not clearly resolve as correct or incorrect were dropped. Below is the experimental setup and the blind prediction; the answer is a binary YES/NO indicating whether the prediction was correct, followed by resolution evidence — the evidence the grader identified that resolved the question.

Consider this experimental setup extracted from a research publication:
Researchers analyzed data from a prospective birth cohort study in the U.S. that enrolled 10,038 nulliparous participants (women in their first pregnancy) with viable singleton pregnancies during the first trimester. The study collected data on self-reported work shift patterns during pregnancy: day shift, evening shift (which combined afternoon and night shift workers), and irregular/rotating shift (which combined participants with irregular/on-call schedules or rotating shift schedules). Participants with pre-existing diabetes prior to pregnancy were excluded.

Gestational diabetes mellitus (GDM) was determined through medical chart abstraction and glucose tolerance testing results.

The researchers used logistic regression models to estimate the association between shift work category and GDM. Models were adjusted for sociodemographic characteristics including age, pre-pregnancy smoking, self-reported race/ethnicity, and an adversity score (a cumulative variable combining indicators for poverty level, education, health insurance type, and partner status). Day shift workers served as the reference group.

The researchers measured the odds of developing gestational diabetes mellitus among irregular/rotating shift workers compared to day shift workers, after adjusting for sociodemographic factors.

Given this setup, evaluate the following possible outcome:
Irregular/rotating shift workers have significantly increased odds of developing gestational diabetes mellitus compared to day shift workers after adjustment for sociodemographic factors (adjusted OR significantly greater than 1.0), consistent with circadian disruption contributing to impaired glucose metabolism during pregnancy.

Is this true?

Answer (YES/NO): NO